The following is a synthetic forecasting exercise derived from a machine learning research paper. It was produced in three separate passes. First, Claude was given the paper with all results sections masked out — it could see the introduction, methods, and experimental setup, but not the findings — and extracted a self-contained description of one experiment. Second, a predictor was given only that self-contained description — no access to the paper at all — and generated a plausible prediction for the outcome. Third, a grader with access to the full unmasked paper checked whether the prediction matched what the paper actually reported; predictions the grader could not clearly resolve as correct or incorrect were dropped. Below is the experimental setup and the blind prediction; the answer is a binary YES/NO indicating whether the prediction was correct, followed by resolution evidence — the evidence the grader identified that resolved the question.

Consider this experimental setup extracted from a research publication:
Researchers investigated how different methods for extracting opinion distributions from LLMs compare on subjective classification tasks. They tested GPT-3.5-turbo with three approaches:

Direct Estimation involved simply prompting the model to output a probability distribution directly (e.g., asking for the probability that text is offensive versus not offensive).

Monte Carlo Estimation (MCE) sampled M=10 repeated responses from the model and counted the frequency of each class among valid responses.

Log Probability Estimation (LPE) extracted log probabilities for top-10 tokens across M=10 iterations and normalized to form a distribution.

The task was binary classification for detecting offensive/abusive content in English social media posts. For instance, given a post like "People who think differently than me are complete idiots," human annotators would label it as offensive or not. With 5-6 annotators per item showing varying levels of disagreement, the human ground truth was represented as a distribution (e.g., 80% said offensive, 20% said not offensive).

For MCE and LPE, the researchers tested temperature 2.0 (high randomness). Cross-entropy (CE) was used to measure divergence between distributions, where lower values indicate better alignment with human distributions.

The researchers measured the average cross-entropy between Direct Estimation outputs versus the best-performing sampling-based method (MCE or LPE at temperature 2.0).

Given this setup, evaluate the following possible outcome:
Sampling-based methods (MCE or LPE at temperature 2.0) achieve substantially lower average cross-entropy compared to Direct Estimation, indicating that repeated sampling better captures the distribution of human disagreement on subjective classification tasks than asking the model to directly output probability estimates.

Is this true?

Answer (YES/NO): YES